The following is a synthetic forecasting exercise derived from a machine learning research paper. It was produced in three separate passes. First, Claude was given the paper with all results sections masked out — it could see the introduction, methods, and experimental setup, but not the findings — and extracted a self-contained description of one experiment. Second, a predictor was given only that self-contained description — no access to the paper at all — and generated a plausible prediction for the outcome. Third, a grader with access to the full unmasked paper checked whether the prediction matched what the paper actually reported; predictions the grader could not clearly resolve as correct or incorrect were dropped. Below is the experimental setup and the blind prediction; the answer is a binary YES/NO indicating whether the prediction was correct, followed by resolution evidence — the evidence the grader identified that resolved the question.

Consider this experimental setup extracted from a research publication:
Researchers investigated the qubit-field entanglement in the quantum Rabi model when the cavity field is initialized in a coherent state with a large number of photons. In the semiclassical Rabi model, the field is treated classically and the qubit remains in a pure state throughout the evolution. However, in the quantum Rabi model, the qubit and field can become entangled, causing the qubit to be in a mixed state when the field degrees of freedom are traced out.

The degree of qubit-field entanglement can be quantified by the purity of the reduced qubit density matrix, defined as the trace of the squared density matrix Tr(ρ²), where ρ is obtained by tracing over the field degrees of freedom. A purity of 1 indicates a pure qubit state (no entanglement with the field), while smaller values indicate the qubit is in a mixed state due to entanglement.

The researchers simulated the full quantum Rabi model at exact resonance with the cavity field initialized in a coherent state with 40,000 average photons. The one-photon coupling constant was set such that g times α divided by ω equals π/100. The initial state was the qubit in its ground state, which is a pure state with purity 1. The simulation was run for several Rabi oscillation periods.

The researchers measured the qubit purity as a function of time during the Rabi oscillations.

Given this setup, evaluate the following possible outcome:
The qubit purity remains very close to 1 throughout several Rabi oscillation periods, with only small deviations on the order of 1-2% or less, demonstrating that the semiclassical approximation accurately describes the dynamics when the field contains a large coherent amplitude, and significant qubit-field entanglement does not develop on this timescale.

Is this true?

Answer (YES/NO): YES